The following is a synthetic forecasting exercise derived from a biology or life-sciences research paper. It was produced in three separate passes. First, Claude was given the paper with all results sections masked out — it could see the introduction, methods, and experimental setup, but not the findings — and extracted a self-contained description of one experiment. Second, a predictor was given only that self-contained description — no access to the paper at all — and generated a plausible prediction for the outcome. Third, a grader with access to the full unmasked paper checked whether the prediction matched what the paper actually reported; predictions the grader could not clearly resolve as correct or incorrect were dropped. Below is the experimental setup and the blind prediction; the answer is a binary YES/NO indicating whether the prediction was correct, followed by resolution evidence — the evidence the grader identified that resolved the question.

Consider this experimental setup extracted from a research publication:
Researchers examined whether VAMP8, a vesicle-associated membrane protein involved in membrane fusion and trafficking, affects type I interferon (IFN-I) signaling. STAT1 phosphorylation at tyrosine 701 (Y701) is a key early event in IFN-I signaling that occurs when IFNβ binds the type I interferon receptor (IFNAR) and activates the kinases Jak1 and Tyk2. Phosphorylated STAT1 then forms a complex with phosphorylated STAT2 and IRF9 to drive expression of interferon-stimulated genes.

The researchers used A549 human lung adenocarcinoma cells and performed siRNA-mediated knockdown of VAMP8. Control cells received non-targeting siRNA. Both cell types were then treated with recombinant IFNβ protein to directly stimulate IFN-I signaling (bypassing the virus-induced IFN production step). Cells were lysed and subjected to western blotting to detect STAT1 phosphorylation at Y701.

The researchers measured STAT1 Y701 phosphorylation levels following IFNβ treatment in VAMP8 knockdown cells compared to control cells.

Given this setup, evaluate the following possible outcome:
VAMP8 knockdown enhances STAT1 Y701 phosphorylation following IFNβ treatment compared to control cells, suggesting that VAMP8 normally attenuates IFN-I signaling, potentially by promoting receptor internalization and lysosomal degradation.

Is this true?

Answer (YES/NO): NO